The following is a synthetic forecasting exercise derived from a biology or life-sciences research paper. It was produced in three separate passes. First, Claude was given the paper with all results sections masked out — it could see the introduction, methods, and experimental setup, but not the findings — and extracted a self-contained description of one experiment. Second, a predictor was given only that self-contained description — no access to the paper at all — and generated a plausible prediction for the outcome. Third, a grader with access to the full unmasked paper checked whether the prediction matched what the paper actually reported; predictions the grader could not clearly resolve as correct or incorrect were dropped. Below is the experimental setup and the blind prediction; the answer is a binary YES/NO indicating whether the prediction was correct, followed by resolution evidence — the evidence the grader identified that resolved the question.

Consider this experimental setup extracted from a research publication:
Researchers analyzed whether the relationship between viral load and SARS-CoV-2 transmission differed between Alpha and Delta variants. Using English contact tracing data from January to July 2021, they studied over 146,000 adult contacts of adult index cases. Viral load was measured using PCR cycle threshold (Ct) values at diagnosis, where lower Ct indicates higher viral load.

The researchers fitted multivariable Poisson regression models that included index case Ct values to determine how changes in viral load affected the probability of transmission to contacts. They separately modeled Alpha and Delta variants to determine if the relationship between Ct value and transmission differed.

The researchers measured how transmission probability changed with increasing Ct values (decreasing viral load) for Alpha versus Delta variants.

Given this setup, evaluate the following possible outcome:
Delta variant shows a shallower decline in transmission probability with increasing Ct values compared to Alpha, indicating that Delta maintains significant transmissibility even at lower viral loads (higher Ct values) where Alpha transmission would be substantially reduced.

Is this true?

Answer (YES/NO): YES